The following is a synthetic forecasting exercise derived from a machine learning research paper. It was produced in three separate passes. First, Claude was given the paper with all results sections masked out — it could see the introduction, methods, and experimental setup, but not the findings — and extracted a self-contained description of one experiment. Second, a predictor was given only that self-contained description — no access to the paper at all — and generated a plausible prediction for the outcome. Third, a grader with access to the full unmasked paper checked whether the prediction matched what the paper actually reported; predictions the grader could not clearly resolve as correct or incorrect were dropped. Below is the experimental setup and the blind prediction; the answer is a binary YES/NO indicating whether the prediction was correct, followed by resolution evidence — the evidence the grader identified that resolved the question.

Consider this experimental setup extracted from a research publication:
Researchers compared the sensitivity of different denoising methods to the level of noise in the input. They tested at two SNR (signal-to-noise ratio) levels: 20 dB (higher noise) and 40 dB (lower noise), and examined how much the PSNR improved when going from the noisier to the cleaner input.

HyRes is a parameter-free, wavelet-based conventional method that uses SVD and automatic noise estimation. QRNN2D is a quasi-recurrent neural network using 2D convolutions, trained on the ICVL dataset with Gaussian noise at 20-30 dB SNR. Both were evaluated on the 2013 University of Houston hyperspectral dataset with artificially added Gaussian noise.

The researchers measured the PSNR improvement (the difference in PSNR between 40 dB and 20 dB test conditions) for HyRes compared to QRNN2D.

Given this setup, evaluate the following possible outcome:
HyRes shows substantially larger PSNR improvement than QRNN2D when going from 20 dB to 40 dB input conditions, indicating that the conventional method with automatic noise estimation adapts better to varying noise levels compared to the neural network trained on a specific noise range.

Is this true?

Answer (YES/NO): YES